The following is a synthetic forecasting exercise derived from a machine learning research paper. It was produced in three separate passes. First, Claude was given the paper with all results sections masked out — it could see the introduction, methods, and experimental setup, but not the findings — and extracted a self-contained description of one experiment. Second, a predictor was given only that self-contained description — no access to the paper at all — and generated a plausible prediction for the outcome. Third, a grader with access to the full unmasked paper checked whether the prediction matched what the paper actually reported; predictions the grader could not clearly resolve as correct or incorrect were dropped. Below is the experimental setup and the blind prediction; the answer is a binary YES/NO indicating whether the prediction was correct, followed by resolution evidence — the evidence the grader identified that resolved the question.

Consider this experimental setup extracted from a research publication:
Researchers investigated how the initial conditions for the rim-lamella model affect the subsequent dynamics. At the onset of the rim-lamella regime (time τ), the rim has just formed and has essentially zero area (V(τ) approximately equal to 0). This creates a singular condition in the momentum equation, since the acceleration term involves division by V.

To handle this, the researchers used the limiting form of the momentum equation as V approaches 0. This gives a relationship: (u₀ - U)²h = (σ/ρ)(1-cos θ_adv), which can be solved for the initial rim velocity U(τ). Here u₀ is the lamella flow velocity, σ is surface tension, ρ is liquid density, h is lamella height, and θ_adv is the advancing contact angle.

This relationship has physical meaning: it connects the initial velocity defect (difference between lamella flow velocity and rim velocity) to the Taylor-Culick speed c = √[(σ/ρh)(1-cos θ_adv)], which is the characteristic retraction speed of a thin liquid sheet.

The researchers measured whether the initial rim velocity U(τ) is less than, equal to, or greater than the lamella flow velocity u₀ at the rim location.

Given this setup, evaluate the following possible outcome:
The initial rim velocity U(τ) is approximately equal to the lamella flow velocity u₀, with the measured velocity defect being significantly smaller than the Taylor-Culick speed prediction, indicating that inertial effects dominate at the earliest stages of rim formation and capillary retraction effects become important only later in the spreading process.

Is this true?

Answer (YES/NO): NO